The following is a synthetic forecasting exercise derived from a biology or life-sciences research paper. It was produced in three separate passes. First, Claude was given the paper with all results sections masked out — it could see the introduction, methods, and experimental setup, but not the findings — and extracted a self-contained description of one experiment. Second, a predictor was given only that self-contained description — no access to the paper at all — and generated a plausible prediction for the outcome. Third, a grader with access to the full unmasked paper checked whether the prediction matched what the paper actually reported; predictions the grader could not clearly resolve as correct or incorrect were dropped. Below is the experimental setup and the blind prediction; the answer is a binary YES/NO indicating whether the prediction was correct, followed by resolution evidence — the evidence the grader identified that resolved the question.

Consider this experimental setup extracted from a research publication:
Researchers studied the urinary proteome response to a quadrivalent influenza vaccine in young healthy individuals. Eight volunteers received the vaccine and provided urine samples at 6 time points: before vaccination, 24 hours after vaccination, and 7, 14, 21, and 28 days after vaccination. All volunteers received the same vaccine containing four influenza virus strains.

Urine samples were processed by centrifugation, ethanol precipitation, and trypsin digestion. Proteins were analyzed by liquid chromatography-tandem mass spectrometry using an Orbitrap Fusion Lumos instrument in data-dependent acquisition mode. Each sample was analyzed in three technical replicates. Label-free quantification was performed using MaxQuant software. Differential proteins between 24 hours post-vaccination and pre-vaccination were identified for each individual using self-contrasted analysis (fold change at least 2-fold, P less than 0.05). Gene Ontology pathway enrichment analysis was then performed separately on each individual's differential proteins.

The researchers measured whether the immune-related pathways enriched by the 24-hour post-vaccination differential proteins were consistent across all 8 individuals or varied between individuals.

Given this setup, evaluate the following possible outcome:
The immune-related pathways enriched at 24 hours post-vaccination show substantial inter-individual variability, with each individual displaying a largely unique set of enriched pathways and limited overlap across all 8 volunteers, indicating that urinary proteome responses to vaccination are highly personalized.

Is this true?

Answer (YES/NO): NO